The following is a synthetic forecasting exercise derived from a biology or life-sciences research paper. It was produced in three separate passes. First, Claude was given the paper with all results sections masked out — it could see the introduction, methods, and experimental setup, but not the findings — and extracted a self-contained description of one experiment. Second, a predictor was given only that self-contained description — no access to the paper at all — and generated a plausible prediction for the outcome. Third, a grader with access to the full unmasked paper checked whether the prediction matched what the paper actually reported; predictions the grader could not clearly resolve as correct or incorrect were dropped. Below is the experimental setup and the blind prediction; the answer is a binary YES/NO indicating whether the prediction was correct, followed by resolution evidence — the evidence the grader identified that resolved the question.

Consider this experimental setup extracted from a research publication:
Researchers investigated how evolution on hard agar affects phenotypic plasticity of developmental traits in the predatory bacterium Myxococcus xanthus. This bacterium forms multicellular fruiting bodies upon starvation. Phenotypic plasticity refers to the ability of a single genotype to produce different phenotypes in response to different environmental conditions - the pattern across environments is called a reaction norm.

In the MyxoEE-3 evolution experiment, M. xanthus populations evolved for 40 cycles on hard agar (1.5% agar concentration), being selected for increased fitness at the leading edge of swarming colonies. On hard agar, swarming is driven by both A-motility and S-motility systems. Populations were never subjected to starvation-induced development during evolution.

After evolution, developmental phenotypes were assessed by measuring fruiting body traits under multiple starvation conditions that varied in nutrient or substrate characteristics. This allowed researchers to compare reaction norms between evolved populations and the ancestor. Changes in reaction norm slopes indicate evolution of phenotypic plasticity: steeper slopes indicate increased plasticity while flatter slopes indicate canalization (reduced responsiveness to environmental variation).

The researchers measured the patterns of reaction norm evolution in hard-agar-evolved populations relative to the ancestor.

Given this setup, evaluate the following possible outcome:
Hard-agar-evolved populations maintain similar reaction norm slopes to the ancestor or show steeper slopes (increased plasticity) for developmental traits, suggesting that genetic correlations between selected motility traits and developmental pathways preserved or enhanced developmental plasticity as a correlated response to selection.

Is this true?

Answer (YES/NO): NO